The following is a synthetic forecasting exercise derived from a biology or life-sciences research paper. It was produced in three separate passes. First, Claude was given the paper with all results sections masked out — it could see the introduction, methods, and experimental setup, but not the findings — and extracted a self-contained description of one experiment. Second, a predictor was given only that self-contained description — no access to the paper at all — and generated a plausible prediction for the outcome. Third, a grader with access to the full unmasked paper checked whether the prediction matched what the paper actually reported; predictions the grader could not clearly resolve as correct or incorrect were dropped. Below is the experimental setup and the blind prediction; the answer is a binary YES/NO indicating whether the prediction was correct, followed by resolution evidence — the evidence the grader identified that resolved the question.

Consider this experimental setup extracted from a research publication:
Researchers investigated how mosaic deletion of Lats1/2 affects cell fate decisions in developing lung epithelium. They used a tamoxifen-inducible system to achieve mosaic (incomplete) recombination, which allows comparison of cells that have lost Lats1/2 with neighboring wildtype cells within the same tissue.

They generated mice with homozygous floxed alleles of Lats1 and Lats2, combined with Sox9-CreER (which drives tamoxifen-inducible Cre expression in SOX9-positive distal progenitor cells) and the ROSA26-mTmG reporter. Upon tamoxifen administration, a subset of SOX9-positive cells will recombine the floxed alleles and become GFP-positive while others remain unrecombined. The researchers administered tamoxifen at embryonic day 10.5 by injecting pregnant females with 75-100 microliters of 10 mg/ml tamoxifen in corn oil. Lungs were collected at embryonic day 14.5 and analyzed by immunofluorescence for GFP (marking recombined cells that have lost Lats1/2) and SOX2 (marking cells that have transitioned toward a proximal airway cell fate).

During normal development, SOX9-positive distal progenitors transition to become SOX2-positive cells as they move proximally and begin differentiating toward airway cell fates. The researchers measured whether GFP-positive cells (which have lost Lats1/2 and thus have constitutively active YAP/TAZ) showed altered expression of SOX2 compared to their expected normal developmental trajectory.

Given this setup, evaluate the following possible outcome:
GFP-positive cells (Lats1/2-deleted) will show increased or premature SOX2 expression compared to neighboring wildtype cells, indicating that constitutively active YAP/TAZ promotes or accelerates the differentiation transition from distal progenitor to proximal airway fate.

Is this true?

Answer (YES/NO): NO